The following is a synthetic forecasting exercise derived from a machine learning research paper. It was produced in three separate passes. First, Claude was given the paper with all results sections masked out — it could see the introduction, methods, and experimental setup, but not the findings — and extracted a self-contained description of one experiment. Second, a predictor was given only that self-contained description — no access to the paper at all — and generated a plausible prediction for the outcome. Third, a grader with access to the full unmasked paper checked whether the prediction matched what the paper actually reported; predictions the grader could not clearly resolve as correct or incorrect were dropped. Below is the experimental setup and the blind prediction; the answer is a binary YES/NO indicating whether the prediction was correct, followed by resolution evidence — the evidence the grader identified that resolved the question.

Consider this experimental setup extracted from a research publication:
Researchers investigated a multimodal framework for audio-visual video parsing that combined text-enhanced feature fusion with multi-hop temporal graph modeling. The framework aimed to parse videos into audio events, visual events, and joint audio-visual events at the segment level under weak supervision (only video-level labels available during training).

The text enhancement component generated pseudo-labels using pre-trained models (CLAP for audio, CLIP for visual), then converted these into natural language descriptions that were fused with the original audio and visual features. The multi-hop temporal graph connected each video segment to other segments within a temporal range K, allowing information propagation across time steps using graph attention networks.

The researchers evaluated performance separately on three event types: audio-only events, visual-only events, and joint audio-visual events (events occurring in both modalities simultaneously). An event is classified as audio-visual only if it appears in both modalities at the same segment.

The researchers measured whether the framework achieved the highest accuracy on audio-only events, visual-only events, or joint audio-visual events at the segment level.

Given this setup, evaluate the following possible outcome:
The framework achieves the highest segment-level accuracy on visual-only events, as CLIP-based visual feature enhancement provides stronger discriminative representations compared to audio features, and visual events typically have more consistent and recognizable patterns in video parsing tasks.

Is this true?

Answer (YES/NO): NO